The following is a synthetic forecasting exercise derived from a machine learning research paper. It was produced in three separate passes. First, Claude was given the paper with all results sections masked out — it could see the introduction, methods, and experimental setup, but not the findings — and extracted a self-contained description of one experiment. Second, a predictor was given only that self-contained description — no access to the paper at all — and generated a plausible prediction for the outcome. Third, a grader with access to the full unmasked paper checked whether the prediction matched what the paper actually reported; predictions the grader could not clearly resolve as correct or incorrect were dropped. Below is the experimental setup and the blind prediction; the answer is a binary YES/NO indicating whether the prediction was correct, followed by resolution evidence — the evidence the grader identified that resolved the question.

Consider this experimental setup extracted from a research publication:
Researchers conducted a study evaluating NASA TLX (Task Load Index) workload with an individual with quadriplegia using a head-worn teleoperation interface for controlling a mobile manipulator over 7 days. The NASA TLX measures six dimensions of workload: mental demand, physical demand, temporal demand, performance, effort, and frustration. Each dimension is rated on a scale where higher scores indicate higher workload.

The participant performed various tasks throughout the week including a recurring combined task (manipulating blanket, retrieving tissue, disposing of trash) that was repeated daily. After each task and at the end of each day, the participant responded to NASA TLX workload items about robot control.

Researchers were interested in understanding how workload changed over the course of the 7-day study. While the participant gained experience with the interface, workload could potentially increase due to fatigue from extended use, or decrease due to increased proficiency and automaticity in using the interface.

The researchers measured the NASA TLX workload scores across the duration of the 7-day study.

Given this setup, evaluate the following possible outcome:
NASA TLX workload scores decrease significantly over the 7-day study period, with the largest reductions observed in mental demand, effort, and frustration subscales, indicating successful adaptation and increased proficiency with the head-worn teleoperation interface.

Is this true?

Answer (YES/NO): NO